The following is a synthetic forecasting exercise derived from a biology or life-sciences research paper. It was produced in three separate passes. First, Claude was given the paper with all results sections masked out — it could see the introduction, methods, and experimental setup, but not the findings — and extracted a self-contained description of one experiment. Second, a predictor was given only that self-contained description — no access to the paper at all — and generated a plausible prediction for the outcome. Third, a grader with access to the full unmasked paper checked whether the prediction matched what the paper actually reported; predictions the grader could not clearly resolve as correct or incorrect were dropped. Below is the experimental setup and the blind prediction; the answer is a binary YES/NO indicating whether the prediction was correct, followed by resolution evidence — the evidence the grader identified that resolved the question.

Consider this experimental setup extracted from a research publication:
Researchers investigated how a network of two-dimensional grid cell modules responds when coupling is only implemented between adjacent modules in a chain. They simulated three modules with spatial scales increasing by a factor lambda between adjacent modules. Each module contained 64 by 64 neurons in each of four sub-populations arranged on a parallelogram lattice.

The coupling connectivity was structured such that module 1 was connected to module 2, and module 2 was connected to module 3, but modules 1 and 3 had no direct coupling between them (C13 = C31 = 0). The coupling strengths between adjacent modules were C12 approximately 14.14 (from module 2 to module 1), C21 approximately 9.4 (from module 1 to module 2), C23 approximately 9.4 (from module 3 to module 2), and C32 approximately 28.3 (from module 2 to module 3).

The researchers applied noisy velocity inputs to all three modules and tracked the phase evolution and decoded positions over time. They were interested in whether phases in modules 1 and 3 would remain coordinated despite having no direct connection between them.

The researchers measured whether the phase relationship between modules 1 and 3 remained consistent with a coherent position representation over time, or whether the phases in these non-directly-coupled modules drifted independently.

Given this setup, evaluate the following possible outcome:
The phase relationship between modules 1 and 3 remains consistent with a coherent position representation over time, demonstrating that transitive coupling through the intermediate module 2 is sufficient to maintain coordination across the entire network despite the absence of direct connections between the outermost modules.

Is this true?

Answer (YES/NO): YES